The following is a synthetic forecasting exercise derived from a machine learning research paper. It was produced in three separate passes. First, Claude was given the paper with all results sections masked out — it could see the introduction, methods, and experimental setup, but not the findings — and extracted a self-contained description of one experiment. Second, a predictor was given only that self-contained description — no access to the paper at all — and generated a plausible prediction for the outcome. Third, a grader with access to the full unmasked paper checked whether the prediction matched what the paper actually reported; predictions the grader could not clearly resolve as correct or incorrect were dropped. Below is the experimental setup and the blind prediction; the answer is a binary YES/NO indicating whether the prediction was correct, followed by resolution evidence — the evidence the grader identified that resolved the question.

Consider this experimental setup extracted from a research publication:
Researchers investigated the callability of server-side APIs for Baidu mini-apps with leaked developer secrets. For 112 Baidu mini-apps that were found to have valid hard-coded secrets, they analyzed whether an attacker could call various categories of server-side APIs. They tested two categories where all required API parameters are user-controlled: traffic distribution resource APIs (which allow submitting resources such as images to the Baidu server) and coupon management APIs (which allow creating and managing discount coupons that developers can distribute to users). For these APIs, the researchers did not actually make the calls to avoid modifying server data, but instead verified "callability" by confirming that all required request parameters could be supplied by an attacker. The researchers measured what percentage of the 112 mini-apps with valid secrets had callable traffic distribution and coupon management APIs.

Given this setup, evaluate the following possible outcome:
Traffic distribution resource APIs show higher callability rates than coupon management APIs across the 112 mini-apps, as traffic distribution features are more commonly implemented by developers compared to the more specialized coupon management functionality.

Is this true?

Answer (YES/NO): NO